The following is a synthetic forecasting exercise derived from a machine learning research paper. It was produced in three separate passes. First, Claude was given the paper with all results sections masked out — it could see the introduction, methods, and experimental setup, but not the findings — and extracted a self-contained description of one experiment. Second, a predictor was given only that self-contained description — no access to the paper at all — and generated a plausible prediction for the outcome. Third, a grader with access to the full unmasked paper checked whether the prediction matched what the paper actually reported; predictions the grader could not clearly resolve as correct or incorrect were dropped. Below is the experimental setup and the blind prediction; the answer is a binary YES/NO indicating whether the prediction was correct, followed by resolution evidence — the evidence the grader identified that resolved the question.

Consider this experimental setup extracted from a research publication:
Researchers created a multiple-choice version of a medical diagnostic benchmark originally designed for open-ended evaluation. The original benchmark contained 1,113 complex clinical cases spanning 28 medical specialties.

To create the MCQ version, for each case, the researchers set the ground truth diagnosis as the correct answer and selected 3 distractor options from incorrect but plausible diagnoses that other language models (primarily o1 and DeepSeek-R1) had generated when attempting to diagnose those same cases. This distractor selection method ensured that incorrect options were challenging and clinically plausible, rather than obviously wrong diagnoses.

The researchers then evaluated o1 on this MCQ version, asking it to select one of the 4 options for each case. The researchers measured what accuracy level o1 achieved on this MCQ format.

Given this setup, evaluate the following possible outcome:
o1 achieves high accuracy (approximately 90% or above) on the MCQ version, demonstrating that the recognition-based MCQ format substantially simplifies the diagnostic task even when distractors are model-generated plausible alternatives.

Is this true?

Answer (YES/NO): NO